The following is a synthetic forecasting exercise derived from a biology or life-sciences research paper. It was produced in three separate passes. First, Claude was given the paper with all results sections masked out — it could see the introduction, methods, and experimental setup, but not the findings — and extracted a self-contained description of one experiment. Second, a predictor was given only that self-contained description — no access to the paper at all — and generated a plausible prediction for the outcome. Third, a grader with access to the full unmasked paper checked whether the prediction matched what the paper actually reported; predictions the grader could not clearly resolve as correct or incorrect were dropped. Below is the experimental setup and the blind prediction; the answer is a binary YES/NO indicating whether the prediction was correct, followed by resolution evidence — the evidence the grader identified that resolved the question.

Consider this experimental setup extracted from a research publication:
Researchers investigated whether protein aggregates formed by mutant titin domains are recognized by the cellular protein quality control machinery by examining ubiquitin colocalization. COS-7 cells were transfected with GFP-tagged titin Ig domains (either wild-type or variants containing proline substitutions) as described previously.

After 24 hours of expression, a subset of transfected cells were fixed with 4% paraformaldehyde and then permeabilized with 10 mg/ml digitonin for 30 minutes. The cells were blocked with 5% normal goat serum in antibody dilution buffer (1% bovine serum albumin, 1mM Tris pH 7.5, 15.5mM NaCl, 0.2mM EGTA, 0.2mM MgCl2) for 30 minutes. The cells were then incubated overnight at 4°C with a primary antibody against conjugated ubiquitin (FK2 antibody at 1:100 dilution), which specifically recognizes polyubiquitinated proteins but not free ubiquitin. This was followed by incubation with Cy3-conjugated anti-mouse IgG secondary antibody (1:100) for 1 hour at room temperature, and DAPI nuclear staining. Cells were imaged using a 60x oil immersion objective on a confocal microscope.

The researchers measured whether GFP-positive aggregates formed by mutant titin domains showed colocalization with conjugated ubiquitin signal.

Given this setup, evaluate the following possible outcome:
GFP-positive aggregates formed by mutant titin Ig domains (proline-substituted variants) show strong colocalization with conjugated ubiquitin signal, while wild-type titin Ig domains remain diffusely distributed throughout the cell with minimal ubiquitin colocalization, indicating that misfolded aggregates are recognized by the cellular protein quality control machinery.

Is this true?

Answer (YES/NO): YES